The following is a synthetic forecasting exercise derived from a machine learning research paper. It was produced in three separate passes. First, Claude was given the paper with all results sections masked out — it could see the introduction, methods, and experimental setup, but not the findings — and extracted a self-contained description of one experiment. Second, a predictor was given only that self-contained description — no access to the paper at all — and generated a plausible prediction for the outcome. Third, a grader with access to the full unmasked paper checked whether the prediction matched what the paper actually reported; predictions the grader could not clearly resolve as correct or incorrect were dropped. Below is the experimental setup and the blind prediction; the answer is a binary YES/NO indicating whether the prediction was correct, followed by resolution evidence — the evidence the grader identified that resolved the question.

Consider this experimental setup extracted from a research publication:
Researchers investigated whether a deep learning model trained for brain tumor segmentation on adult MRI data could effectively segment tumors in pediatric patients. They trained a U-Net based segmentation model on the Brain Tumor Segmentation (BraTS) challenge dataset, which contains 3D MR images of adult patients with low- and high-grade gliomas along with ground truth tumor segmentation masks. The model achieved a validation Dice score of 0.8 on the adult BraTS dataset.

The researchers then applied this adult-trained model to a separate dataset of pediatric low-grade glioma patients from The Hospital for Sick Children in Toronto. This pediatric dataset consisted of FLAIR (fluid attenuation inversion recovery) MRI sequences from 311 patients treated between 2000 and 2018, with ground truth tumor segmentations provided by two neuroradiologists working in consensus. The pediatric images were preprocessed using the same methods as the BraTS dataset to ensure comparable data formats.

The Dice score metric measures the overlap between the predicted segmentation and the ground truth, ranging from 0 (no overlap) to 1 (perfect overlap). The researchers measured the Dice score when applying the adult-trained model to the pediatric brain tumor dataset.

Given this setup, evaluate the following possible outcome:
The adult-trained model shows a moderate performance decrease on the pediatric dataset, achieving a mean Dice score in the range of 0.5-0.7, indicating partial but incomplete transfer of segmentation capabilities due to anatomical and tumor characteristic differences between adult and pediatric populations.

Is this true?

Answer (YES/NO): NO